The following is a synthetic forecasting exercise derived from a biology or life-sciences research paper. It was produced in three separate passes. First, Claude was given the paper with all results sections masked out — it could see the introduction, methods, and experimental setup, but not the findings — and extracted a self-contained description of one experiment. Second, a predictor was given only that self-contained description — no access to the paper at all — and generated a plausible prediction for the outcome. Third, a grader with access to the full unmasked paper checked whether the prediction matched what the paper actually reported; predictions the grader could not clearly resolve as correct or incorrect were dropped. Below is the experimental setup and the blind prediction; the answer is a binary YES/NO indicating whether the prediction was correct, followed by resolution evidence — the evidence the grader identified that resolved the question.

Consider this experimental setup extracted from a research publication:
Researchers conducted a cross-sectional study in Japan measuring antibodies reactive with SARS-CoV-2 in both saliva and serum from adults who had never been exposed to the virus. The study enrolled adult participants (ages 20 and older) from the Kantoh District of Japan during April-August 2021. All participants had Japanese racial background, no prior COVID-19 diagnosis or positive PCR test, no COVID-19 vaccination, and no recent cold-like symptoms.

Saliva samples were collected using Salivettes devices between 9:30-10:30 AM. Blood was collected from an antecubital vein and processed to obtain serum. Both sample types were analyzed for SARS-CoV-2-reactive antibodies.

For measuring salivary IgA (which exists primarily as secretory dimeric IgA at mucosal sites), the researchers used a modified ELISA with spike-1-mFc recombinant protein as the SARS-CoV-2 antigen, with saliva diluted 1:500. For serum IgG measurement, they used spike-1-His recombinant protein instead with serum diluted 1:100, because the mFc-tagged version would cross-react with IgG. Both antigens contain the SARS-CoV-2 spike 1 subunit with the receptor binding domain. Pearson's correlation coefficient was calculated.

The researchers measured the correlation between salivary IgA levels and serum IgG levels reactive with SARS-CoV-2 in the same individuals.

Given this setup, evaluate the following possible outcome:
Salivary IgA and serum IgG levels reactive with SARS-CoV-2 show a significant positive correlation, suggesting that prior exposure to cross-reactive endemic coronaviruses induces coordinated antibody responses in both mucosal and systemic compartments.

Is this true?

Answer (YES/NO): NO